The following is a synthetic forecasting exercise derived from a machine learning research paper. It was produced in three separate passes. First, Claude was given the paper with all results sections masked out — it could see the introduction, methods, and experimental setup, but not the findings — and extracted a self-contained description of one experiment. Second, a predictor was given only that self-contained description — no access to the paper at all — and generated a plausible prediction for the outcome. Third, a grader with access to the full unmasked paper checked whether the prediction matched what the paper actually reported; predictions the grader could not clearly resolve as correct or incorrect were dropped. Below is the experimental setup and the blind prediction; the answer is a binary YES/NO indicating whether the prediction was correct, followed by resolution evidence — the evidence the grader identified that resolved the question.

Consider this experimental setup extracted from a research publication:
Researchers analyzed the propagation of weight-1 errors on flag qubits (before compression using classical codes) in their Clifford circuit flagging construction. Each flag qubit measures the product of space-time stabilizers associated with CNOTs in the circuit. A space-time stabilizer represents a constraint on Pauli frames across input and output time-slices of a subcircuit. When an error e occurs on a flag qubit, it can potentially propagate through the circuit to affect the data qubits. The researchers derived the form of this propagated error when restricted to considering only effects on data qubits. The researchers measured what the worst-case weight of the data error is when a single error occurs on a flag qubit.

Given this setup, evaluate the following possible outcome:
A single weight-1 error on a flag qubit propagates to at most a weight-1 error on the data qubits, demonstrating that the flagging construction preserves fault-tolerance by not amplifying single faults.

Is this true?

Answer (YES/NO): YES